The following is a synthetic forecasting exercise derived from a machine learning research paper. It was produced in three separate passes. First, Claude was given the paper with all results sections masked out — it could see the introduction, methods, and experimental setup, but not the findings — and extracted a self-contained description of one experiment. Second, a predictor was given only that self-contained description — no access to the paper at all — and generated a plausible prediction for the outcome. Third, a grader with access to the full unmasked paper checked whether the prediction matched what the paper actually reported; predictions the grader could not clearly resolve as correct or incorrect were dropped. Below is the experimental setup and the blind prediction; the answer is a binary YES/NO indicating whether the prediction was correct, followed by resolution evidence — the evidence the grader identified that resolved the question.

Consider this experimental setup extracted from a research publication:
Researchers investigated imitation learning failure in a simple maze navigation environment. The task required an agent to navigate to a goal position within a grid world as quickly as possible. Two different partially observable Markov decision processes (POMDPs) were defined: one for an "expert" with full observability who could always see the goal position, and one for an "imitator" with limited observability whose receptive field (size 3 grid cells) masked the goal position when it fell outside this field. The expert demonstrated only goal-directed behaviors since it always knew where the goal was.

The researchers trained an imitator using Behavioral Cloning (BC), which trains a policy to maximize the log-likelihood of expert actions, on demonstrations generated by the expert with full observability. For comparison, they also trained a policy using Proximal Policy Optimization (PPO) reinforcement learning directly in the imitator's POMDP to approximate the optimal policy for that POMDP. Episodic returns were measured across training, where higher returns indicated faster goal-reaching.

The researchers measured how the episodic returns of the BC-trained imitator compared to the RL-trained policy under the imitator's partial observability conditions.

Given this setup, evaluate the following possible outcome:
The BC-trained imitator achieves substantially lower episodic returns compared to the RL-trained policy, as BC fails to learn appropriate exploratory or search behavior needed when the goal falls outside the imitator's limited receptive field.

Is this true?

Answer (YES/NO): YES